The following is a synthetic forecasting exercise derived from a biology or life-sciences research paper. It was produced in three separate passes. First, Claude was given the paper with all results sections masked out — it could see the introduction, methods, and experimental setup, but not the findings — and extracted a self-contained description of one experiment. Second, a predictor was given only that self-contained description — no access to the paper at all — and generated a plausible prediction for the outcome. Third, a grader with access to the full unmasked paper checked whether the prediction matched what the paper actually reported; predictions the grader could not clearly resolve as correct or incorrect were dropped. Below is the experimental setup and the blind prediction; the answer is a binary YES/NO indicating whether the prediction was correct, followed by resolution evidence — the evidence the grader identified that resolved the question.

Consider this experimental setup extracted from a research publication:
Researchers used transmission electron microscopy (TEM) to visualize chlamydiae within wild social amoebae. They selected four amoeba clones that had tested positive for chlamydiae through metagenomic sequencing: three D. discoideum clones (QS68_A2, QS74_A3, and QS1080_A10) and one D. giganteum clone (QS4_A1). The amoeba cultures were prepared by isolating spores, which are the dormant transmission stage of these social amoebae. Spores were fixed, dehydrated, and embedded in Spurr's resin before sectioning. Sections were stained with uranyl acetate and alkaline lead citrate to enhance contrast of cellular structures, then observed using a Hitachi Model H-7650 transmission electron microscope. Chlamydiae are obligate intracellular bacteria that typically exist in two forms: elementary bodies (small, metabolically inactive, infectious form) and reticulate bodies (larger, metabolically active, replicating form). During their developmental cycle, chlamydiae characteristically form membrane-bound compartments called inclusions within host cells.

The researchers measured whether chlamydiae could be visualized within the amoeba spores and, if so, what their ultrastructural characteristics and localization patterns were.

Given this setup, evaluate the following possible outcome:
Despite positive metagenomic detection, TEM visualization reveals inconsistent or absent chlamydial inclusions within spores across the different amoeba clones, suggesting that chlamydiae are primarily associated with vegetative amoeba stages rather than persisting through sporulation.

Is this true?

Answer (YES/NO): NO